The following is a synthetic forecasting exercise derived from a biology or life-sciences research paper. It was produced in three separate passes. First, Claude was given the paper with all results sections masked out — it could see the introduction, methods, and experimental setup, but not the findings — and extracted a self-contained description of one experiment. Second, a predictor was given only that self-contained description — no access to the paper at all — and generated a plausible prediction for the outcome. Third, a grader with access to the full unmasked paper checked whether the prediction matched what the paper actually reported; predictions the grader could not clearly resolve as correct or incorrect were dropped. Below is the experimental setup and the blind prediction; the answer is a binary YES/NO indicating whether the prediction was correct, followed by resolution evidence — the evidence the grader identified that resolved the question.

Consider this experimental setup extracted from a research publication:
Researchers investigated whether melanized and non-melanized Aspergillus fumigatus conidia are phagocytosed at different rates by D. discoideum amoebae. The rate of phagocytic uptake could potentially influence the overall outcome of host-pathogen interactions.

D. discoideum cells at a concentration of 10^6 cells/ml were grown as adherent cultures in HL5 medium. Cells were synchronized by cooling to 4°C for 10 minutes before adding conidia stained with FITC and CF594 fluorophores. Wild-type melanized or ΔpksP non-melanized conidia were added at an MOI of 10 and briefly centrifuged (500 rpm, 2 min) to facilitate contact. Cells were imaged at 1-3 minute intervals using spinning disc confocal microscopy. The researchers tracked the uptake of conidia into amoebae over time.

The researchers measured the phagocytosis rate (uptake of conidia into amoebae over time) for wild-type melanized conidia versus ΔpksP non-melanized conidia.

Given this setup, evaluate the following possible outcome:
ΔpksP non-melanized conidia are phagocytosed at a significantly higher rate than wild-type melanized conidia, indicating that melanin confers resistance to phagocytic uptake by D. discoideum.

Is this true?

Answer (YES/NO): YES